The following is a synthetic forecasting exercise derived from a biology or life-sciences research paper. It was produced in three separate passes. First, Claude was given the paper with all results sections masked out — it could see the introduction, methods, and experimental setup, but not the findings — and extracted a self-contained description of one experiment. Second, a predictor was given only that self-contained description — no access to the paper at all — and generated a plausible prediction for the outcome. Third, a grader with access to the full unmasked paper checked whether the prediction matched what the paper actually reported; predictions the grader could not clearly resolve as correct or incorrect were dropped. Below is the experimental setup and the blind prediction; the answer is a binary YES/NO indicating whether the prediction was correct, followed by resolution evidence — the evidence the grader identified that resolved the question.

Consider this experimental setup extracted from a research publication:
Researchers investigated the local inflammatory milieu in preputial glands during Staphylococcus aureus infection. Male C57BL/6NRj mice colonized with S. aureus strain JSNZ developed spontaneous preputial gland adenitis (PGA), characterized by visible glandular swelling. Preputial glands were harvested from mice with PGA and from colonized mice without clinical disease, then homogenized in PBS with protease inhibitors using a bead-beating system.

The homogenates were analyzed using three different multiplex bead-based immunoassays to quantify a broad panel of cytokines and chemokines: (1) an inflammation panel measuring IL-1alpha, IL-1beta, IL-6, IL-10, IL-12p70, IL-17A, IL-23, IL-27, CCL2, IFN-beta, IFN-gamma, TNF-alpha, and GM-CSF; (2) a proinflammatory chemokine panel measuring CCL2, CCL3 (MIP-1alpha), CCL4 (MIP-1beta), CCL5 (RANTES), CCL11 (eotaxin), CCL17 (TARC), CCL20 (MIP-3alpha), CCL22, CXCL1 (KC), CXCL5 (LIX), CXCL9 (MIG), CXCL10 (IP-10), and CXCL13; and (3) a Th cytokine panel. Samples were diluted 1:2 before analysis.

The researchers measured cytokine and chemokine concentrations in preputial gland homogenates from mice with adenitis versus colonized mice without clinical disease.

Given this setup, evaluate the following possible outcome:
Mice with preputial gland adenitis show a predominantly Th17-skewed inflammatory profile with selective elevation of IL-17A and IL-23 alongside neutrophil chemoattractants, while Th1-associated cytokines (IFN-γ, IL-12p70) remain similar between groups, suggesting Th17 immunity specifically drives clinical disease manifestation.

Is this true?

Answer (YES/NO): NO